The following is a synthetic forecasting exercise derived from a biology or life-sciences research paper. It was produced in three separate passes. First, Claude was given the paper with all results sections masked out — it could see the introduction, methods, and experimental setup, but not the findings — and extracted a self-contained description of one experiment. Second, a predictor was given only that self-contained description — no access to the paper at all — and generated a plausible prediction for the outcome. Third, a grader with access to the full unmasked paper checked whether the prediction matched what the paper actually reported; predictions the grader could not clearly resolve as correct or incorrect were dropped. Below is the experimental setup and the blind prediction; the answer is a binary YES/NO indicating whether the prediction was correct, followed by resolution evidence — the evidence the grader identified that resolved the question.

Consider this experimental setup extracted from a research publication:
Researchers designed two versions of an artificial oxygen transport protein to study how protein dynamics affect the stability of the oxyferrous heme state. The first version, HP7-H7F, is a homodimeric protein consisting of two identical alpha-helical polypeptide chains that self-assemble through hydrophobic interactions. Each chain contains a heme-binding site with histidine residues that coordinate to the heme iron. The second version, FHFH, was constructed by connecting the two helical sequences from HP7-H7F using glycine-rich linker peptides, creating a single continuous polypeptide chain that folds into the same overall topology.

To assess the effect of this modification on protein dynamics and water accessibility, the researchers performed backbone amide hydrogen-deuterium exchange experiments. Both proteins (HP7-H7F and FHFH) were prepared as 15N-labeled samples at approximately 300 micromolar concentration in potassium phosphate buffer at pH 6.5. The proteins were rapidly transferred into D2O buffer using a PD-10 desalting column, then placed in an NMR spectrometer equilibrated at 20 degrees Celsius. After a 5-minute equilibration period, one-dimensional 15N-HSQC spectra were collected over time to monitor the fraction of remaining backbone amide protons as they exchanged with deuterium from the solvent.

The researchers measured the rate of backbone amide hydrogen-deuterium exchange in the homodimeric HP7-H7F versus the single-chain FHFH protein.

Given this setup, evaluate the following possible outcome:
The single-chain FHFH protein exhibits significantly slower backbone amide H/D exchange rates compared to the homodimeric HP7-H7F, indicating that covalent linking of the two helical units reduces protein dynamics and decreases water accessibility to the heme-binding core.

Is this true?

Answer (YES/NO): YES